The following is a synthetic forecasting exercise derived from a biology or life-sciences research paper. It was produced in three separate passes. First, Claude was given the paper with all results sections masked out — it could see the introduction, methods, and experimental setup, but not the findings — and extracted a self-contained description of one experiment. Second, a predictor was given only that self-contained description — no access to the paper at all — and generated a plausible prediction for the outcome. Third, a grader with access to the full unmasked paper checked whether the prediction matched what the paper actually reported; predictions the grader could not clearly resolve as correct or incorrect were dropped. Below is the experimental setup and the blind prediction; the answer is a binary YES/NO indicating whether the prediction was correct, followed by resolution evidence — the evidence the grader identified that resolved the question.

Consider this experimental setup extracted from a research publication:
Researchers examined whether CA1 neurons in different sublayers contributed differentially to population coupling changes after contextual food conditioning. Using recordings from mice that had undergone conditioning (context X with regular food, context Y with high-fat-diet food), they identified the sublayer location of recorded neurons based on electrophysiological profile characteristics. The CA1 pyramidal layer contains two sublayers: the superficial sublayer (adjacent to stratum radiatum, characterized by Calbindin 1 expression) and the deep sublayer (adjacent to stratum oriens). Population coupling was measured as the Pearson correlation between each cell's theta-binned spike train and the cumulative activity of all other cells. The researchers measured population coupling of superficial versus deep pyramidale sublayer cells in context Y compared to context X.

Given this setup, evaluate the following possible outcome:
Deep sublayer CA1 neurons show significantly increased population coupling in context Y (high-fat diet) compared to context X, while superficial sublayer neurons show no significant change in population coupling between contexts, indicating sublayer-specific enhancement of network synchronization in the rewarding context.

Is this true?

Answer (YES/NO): NO